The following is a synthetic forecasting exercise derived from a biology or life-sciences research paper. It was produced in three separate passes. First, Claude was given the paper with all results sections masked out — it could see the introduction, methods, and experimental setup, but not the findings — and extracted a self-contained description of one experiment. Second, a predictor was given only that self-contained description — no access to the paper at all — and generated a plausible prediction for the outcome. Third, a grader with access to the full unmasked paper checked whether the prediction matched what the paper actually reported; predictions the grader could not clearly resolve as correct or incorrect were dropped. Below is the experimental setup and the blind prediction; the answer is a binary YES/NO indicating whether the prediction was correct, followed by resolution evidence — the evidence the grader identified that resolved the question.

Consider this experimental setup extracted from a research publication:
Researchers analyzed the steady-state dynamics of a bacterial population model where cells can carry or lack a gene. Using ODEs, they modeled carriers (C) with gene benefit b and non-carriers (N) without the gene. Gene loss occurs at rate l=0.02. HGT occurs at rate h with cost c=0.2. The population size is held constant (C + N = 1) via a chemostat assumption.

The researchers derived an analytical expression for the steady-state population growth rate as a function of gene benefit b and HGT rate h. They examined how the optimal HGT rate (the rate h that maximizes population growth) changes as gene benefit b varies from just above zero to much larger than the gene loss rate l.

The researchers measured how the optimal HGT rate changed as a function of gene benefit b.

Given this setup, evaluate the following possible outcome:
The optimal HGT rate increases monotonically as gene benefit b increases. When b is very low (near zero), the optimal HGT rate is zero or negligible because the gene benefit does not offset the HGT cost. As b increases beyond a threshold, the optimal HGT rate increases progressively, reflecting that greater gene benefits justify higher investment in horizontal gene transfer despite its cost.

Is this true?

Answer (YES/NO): NO